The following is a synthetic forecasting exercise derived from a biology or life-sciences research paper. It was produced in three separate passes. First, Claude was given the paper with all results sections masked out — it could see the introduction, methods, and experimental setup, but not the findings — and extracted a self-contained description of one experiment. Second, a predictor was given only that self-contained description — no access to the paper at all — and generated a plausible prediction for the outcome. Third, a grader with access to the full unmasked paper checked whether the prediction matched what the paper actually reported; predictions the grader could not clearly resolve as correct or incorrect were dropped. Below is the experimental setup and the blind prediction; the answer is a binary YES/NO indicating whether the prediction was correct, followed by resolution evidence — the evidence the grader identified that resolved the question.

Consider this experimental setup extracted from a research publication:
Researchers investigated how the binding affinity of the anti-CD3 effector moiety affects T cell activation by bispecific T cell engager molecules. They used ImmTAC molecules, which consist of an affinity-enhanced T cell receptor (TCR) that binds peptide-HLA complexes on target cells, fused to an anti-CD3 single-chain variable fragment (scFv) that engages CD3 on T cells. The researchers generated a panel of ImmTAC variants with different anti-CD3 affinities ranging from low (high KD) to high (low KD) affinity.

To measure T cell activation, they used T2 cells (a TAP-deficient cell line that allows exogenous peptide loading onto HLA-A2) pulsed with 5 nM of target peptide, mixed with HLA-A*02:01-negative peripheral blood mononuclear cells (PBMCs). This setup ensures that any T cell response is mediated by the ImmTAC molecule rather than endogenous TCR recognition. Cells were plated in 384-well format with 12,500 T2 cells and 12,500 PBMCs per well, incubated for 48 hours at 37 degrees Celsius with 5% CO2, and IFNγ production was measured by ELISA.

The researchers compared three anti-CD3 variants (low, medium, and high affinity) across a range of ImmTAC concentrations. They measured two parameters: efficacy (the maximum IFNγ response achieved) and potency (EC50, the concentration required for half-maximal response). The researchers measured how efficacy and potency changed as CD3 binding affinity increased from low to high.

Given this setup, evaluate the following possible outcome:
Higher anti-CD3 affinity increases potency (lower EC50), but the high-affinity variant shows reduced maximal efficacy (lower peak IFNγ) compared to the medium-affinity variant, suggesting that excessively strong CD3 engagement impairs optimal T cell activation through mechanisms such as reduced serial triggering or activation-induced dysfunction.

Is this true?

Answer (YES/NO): YES